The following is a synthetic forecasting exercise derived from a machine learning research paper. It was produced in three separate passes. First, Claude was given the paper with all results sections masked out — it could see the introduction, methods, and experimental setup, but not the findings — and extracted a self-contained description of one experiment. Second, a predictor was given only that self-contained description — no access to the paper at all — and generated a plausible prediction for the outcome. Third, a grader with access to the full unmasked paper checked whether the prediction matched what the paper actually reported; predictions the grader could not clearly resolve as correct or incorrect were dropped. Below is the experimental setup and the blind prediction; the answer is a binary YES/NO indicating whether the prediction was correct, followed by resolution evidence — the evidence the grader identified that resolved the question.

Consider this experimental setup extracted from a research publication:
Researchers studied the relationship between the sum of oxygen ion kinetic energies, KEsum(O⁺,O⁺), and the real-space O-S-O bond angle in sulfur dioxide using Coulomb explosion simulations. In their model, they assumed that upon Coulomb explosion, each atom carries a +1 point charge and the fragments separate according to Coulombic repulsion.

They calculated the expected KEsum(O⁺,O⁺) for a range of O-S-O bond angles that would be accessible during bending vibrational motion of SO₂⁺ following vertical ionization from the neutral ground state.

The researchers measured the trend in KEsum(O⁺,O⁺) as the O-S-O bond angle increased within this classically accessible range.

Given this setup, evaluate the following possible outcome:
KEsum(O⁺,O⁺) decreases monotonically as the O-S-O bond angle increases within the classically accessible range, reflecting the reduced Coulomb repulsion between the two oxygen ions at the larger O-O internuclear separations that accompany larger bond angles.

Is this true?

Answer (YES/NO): NO